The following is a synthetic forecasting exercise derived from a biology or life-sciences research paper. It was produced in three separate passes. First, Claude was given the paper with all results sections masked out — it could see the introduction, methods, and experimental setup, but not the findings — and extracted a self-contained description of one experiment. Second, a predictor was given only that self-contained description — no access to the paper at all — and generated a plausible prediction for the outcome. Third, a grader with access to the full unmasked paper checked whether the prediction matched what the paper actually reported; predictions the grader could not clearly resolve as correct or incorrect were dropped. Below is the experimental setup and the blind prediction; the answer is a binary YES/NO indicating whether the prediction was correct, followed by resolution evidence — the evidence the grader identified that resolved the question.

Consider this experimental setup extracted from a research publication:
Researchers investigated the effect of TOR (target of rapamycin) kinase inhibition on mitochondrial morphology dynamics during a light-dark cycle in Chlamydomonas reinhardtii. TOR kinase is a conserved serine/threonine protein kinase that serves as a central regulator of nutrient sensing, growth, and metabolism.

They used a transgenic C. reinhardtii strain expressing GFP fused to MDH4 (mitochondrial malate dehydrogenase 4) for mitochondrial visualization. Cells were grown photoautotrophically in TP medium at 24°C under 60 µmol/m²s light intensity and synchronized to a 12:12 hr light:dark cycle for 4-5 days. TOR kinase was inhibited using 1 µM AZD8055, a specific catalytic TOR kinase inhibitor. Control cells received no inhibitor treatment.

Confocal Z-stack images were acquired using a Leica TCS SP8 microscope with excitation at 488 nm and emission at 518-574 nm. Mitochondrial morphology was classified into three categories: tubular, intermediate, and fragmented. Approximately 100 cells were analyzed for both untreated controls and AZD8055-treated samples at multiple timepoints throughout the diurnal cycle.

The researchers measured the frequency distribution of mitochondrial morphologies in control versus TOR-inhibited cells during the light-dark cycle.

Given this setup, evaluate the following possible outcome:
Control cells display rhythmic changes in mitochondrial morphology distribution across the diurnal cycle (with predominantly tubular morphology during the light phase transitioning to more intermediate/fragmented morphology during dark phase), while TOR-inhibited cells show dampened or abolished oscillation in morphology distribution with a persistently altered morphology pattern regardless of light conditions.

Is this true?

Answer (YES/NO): NO